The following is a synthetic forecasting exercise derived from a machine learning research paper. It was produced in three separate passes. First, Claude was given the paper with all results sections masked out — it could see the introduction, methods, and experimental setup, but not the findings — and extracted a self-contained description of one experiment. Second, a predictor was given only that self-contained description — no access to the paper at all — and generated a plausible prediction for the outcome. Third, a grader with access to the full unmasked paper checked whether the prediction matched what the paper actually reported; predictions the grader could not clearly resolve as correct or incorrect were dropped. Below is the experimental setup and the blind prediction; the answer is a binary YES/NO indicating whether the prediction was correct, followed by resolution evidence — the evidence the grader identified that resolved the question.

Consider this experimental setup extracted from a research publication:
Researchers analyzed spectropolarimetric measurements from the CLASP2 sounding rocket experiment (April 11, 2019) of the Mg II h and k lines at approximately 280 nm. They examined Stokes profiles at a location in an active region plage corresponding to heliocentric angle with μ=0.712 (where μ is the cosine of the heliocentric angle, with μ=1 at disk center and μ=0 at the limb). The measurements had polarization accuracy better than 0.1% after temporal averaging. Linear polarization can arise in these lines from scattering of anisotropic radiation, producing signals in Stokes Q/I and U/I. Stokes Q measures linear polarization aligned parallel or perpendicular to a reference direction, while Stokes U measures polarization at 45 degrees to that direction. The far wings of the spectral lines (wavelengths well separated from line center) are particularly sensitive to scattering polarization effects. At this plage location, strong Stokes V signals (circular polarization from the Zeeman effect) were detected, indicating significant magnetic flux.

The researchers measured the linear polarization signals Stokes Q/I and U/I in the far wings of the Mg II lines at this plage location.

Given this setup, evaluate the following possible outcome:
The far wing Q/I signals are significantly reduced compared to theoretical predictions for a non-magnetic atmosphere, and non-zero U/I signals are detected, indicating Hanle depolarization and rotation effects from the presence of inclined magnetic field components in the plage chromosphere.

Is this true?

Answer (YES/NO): NO